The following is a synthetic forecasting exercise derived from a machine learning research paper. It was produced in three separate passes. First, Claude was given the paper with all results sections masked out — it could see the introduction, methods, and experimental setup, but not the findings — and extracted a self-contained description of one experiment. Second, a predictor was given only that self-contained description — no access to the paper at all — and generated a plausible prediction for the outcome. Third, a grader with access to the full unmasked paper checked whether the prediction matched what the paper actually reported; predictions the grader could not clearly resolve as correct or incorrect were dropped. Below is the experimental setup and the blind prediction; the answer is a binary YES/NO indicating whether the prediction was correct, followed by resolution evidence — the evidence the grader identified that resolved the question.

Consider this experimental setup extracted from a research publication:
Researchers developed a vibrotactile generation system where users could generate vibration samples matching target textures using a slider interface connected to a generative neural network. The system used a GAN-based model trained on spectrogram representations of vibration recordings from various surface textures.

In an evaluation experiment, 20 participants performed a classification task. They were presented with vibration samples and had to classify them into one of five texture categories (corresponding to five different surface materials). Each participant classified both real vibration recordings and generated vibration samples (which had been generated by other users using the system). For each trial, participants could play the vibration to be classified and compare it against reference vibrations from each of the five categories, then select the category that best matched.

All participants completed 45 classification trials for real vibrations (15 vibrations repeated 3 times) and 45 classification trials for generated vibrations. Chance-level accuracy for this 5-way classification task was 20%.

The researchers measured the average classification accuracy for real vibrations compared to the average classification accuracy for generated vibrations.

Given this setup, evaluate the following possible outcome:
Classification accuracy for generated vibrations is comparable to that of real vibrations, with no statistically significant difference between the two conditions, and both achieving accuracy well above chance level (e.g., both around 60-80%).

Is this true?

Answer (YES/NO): NO